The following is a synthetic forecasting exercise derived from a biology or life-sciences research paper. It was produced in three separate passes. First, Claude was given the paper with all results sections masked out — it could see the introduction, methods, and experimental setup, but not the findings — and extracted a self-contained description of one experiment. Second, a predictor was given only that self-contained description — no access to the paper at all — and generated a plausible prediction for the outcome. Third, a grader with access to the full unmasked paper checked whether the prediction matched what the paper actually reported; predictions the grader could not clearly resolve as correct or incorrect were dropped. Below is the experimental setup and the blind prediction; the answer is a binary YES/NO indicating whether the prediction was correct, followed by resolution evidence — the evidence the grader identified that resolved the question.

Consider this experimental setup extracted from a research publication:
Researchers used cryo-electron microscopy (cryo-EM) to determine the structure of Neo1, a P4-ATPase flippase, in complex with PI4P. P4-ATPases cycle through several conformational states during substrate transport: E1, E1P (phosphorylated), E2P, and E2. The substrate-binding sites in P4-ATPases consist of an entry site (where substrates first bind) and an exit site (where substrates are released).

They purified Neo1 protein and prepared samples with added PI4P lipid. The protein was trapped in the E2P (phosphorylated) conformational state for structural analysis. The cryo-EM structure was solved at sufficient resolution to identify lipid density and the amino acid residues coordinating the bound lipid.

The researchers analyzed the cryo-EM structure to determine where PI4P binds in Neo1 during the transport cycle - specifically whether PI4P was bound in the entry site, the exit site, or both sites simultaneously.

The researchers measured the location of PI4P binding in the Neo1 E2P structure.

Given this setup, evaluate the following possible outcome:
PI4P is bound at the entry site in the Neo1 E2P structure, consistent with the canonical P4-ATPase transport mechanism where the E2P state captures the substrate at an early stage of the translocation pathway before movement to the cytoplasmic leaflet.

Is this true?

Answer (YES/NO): NO